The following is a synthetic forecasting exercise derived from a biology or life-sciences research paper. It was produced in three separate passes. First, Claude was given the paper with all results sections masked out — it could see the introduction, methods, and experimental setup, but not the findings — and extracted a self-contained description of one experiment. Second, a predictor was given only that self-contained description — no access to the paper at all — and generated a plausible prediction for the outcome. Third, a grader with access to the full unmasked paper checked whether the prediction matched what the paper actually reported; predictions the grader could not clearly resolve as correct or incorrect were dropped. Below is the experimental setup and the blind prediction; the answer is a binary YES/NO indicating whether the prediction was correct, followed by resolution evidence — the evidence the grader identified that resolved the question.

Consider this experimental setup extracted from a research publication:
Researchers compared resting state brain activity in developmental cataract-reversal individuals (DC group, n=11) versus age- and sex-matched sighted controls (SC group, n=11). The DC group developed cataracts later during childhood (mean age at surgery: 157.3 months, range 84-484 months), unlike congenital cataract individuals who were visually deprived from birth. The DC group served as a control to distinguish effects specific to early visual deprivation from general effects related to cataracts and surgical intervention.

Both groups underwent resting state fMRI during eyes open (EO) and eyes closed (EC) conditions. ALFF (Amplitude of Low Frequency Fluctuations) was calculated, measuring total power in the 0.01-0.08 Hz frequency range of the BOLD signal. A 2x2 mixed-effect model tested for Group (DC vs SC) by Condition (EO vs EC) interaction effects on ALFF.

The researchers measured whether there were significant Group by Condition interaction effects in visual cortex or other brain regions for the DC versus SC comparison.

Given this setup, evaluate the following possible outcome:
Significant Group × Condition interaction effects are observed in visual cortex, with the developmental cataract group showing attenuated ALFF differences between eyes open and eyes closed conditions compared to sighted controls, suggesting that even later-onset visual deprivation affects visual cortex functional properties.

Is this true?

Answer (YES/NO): NO